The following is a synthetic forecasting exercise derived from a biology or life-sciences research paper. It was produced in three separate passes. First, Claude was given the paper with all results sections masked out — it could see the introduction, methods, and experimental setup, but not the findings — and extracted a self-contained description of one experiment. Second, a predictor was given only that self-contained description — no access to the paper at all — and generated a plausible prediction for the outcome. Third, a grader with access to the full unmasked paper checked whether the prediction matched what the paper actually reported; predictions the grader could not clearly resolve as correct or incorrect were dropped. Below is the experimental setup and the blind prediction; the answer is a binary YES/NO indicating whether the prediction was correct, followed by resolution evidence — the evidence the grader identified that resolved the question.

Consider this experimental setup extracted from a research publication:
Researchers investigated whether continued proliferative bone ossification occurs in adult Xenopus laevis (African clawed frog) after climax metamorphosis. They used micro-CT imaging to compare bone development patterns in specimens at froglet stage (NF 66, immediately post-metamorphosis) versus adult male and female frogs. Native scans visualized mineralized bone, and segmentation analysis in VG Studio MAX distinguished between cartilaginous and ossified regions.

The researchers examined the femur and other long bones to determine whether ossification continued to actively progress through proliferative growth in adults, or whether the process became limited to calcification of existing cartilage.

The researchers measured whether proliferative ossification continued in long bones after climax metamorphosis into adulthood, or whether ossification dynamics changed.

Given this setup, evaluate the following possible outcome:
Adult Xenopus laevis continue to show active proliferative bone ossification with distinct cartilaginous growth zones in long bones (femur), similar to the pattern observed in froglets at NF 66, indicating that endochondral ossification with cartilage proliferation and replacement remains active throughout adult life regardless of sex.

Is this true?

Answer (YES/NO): NO